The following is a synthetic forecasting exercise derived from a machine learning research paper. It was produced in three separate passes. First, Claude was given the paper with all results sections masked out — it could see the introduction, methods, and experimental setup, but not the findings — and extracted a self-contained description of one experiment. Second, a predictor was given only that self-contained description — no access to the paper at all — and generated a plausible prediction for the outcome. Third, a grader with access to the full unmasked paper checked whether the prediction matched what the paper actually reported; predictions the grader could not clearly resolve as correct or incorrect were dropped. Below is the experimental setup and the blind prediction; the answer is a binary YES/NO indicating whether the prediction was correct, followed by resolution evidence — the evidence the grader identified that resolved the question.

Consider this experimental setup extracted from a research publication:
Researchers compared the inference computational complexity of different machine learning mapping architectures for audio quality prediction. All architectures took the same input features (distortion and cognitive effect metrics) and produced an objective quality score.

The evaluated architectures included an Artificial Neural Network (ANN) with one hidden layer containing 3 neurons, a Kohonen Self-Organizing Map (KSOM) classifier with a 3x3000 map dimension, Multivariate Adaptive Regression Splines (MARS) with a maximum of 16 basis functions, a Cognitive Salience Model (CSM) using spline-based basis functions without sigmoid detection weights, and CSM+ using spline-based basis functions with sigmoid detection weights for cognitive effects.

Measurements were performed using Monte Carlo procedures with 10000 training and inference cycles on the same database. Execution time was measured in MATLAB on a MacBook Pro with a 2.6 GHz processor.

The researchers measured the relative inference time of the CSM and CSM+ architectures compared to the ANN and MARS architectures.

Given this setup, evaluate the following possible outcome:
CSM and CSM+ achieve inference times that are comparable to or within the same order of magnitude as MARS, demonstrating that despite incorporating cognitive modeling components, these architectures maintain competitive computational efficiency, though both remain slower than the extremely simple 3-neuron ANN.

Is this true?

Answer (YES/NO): NO